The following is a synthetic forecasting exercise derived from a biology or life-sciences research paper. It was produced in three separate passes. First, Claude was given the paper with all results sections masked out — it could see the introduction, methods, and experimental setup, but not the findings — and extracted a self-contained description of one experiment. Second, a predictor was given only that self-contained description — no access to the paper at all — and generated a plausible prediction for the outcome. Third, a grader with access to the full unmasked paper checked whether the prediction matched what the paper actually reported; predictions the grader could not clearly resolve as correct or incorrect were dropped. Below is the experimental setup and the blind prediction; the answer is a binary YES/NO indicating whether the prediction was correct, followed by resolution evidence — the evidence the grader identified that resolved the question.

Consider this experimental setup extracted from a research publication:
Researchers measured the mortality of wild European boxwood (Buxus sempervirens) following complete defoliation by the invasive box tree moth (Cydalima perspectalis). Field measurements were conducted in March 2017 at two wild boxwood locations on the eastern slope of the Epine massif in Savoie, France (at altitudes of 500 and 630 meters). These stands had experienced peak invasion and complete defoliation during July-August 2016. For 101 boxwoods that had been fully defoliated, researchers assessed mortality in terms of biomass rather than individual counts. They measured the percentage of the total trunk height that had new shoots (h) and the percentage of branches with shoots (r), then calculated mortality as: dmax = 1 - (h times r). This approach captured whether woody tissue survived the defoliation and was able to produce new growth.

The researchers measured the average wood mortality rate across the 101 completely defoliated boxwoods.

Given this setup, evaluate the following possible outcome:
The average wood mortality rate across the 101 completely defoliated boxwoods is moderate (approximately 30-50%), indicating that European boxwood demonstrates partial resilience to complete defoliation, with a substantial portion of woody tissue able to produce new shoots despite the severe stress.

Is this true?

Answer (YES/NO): NO